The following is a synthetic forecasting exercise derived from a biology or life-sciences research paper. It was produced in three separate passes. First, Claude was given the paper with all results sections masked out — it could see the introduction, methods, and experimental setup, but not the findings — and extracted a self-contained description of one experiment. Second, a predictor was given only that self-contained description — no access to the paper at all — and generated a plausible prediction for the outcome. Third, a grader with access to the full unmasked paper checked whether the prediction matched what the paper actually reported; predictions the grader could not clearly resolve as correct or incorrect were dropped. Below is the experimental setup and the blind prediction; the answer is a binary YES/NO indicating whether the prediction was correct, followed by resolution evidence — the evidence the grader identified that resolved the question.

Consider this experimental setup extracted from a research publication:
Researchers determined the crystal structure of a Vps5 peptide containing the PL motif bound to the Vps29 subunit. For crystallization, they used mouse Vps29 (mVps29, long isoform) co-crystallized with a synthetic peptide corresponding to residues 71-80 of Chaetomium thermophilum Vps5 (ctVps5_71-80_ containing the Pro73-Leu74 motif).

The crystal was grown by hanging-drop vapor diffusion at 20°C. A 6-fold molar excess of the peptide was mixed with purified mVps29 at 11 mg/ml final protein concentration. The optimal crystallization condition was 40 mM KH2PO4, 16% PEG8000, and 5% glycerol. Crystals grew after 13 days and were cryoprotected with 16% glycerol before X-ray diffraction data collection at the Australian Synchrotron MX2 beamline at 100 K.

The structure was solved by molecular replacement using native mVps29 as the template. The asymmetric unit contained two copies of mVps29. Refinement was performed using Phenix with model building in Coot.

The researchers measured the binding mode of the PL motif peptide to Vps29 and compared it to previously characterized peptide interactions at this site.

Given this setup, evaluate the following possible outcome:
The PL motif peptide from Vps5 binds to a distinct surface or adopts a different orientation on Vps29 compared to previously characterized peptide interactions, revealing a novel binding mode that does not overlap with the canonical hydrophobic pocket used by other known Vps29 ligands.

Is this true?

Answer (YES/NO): NO